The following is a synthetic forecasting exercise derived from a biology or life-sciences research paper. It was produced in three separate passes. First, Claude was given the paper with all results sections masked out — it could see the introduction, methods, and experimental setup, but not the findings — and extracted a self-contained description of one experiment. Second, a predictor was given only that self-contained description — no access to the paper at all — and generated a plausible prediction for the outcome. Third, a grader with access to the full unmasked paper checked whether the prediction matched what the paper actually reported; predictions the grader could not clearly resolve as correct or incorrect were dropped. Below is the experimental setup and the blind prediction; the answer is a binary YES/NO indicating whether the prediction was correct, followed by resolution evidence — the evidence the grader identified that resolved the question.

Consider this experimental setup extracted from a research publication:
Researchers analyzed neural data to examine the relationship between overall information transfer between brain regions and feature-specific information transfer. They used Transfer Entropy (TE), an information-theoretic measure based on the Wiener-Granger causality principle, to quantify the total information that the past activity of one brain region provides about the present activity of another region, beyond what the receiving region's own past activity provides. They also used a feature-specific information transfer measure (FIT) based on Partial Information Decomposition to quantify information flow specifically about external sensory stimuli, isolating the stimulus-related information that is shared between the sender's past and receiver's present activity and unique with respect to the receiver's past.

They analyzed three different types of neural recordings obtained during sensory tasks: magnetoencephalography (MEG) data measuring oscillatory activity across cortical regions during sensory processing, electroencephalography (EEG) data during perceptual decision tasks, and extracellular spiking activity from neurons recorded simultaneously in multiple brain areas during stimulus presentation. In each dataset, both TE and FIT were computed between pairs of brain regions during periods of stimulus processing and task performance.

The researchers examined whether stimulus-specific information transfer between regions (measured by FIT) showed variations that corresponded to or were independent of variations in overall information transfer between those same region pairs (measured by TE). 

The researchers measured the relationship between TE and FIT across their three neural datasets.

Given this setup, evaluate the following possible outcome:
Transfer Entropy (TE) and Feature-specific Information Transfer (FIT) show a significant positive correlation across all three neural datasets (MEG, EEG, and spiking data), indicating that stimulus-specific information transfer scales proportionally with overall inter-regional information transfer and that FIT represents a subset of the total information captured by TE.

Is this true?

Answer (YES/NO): NO